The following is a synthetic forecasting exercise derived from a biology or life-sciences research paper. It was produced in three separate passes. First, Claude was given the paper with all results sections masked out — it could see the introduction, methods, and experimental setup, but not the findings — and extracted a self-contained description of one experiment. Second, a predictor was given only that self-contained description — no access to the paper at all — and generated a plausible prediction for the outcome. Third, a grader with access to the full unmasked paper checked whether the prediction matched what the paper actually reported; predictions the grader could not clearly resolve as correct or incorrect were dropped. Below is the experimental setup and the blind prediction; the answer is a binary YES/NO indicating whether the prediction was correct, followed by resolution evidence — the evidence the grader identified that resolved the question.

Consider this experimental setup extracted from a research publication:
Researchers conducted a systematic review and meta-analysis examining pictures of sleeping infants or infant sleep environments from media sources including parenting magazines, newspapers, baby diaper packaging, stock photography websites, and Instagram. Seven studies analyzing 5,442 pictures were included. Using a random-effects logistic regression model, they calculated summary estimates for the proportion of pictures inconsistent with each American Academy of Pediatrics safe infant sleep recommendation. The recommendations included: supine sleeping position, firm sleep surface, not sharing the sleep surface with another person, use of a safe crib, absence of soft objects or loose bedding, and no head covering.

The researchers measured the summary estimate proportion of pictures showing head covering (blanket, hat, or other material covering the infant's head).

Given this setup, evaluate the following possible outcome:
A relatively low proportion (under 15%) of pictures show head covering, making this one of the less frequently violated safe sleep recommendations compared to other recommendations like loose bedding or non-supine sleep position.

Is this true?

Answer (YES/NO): NO